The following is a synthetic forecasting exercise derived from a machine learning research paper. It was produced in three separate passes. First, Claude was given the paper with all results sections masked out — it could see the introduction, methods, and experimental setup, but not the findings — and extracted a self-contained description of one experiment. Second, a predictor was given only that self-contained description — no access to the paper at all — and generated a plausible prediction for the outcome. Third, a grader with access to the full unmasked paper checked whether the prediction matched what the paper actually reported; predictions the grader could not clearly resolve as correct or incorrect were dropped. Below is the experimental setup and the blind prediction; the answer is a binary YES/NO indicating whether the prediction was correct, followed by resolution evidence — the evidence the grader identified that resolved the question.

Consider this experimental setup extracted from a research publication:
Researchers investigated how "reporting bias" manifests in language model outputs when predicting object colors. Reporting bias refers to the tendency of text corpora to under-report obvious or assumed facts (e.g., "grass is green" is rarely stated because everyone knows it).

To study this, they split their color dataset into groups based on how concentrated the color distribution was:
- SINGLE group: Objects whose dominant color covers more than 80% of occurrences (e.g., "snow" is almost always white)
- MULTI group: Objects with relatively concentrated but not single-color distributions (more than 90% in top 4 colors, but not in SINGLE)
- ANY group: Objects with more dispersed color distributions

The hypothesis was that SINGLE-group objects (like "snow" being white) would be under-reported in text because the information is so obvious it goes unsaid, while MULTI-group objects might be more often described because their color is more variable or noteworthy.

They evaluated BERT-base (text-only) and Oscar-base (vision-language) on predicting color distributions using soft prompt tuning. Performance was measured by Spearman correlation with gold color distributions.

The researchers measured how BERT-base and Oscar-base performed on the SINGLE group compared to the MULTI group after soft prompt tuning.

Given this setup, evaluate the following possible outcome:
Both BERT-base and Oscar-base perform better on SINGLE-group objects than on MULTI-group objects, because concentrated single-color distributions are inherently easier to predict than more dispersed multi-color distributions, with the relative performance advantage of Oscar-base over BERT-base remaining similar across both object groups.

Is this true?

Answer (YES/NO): NO